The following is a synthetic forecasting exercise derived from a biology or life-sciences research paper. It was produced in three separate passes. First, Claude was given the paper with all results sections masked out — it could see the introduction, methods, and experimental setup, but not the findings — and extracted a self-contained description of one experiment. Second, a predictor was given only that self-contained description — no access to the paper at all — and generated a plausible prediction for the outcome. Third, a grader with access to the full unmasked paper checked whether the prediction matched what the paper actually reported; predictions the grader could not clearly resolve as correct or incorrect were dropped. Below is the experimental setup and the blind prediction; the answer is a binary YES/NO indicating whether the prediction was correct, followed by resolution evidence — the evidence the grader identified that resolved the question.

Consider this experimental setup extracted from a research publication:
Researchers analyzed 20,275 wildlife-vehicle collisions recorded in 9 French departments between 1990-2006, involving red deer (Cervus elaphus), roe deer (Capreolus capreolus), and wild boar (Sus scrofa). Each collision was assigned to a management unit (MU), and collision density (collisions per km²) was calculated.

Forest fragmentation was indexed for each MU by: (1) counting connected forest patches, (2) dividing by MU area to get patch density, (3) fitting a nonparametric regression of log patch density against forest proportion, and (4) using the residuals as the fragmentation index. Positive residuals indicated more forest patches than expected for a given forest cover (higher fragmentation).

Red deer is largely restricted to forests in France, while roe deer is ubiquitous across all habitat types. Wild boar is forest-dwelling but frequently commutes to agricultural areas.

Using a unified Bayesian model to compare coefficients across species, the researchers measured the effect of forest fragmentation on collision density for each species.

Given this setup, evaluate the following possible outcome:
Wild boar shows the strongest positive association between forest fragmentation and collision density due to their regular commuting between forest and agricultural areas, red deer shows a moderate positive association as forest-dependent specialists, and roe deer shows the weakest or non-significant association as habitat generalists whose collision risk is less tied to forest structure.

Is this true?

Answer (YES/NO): NO